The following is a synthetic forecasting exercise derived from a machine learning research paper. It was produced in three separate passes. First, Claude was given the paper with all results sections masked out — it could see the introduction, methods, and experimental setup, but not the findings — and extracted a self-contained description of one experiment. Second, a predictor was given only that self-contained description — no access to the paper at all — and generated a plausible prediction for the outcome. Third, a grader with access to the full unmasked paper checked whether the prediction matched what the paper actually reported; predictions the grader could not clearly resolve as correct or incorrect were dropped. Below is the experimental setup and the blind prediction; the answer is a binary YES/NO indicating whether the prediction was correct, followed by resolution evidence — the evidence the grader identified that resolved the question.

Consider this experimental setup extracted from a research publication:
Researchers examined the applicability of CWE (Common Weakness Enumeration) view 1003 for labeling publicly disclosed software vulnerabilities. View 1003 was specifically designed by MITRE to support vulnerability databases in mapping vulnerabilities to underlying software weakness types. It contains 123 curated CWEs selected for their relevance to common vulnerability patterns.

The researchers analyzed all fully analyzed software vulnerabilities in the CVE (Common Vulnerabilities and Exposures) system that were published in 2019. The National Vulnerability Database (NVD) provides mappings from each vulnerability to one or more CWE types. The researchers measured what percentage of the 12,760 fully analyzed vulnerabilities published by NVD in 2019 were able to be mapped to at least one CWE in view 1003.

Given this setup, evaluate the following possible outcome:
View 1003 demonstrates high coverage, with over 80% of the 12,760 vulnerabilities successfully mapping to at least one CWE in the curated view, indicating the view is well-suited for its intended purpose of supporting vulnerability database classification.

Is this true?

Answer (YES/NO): YES